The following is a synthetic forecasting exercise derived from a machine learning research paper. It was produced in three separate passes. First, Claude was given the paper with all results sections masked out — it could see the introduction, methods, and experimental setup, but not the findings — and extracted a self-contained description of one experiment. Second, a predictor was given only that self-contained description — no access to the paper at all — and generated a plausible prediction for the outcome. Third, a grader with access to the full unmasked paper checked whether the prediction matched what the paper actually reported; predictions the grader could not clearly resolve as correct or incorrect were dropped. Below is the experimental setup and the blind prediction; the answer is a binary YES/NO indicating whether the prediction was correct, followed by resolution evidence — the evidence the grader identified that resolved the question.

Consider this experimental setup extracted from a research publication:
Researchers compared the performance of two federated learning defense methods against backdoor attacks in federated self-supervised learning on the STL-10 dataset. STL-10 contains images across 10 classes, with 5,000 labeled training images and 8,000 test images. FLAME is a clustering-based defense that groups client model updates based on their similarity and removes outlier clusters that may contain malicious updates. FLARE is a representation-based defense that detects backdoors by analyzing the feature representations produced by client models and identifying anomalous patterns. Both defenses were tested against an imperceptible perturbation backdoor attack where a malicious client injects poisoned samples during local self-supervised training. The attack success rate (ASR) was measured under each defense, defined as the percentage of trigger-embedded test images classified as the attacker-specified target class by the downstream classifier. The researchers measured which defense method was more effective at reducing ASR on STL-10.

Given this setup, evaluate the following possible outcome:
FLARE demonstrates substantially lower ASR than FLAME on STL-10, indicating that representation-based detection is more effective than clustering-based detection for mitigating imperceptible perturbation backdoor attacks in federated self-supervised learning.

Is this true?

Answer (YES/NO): NO